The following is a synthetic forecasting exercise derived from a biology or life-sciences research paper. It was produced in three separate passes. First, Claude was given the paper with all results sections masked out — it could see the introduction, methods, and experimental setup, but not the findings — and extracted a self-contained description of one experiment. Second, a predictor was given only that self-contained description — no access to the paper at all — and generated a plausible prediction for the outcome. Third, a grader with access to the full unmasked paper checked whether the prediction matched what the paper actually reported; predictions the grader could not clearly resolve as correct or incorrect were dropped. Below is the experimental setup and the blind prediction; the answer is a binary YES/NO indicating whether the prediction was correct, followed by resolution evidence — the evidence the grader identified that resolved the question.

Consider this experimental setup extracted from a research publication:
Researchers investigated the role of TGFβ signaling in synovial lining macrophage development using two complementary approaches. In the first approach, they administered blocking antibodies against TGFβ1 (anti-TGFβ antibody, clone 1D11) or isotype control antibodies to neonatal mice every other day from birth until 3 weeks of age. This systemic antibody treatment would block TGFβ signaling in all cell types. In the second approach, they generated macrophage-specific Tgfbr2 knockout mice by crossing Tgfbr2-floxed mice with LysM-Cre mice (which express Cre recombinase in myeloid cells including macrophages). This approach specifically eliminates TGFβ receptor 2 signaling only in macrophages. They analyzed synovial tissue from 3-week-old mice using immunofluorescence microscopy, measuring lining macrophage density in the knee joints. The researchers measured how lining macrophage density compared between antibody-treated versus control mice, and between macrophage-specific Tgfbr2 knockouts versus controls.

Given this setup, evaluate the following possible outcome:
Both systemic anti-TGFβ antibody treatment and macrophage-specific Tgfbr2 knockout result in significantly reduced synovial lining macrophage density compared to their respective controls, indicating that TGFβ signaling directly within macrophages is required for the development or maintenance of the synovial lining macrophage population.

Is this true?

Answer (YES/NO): NO